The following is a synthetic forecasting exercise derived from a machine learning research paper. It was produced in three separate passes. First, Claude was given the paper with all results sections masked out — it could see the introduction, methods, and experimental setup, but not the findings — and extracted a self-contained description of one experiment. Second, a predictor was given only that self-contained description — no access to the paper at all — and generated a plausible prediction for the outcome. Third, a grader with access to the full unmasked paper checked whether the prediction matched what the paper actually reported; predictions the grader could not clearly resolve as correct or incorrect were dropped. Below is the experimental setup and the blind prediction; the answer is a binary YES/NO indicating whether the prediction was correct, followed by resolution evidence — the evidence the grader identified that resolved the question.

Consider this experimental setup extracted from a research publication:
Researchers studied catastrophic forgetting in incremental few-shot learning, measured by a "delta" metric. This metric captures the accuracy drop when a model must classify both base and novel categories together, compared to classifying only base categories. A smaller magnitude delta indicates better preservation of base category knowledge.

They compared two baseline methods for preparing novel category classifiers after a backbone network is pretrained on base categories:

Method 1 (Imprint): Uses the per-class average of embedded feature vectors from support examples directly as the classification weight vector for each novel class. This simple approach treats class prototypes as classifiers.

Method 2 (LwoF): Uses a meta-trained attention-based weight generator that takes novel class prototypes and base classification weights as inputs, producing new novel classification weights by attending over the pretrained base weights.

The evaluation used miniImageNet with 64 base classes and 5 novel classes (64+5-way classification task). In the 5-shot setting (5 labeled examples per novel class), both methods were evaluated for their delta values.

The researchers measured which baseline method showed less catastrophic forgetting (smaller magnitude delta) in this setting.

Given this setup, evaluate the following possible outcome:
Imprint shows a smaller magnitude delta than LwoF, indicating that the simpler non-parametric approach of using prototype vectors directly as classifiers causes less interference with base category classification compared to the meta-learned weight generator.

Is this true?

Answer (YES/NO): NO